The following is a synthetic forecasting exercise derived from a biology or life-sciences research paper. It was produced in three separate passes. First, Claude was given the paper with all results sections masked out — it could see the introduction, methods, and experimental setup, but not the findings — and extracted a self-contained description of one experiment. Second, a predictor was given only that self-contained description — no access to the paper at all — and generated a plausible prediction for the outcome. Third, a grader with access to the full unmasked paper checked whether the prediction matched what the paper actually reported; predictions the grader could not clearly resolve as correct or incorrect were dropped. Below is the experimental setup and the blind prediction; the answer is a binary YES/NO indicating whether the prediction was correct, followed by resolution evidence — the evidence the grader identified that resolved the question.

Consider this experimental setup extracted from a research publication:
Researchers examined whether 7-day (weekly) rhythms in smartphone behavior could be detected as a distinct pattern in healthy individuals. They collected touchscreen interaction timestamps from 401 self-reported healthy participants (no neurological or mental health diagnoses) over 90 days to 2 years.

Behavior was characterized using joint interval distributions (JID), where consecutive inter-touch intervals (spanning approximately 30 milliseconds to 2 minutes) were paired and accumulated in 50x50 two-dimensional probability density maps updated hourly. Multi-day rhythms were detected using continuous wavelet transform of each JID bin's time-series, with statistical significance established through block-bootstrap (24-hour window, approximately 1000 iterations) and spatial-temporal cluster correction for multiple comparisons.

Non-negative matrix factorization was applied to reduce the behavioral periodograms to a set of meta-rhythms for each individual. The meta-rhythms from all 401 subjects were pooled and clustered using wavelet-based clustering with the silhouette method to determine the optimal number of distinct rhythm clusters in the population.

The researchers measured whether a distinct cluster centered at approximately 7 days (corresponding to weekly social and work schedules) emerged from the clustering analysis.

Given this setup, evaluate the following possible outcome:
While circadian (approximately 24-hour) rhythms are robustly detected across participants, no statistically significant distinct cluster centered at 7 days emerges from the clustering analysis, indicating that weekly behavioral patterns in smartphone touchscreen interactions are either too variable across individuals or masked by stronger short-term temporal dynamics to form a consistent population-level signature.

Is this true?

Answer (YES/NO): NO